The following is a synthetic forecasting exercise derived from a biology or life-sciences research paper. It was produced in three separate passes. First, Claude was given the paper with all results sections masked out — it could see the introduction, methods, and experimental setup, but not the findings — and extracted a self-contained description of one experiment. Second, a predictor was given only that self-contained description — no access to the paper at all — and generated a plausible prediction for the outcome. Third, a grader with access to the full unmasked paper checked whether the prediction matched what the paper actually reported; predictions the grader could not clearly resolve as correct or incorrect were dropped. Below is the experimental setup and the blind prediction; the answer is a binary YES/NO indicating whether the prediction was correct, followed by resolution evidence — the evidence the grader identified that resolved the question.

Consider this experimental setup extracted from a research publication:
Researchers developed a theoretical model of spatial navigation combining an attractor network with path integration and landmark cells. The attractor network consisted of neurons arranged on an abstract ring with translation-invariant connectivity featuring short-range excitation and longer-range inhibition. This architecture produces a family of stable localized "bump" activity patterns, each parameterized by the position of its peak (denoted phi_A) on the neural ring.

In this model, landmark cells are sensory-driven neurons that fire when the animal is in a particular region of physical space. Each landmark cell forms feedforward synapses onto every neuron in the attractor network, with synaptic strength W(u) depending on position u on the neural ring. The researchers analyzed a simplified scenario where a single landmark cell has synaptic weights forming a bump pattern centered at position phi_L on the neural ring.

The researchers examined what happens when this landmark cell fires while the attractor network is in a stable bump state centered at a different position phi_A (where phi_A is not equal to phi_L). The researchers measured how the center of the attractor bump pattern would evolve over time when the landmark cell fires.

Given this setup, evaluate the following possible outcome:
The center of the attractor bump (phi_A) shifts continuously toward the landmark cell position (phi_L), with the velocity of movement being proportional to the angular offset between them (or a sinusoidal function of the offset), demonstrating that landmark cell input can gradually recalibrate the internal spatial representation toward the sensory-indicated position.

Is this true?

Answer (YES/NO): YES